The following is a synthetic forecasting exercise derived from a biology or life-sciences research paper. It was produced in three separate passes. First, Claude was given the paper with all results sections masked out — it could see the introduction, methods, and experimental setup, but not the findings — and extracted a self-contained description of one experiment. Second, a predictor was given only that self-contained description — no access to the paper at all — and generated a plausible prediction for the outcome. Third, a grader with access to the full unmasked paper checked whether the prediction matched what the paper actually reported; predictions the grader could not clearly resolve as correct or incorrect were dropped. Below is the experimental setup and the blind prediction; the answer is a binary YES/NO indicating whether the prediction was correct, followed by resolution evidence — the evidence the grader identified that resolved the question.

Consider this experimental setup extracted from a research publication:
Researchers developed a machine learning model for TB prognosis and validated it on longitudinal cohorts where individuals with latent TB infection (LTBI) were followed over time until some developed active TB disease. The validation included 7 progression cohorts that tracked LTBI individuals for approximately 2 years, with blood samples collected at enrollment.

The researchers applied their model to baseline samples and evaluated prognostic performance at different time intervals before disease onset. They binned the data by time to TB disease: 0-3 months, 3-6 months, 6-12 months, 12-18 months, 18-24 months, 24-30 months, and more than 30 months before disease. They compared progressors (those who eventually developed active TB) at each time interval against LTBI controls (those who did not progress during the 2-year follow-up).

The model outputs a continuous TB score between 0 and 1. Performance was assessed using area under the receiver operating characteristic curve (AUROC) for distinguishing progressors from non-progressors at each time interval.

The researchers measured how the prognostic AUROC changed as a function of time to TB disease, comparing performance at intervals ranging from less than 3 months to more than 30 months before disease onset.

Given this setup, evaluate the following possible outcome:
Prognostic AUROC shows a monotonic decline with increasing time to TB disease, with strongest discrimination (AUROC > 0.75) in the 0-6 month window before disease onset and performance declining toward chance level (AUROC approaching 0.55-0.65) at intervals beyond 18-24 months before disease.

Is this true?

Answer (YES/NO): NO